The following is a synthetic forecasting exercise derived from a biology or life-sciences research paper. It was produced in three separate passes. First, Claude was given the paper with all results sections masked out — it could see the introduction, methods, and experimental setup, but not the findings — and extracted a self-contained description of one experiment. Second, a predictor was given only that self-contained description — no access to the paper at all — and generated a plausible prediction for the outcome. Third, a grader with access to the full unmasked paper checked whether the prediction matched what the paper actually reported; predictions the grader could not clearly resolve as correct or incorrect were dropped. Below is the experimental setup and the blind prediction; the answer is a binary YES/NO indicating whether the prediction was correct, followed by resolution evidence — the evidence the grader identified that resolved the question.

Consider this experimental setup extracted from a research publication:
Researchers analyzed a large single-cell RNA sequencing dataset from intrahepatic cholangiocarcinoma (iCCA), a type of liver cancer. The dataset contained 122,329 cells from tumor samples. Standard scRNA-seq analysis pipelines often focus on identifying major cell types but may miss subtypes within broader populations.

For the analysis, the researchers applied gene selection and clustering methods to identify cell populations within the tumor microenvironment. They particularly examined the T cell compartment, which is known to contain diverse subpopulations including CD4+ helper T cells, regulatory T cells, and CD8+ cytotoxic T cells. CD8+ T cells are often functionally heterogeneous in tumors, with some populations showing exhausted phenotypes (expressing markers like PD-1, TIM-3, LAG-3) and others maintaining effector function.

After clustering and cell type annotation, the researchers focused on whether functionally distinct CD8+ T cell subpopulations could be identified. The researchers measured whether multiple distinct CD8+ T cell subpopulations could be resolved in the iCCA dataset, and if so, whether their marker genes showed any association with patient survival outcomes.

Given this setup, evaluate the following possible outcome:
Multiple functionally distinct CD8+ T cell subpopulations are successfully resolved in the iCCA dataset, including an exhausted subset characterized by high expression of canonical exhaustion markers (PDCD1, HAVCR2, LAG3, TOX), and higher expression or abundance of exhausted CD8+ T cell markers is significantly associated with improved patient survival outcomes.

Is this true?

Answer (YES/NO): NO